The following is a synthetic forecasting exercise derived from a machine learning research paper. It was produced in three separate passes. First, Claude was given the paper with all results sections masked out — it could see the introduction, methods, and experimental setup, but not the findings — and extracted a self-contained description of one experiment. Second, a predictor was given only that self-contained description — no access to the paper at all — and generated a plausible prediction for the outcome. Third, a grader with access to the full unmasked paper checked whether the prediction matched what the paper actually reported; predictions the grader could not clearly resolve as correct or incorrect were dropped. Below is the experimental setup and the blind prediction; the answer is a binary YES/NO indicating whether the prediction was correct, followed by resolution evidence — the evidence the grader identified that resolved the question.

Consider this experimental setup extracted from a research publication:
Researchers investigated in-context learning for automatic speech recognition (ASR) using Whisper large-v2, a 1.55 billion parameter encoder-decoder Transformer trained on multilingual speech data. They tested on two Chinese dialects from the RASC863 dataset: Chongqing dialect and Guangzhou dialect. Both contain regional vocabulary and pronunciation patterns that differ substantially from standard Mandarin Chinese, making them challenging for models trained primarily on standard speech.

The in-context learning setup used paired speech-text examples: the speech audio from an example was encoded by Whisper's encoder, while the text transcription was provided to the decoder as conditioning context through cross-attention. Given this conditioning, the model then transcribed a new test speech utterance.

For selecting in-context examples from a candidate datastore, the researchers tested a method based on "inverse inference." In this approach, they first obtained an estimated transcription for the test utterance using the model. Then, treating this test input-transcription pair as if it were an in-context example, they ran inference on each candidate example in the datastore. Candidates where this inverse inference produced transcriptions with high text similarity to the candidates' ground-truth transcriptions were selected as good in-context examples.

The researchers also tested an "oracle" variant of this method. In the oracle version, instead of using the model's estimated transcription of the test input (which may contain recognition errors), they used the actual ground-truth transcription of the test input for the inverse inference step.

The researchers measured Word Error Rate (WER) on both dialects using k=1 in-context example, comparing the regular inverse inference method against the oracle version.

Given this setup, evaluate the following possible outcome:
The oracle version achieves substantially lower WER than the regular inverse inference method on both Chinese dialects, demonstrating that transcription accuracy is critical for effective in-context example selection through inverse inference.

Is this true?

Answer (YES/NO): NO